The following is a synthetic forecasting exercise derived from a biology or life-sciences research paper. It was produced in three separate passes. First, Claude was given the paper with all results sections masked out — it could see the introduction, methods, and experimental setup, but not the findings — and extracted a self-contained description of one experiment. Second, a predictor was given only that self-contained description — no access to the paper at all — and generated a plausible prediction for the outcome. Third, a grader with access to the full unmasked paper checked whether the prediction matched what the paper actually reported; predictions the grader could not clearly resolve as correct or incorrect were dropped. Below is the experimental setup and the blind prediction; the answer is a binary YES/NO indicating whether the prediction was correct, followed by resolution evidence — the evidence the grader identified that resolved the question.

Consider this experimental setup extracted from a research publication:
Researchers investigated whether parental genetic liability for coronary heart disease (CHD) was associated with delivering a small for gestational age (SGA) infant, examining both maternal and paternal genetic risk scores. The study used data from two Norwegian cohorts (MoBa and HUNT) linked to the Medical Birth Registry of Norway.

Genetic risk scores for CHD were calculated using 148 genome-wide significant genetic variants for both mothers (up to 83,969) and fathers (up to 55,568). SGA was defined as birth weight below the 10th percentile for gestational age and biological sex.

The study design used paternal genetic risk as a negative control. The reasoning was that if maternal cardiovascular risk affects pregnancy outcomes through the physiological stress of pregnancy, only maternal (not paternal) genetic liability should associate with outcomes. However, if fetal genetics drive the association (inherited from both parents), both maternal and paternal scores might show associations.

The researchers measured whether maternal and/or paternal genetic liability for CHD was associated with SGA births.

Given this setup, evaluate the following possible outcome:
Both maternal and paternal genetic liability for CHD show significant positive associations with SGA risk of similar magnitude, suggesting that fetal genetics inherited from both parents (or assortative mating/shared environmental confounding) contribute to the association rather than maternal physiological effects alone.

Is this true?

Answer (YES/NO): NO